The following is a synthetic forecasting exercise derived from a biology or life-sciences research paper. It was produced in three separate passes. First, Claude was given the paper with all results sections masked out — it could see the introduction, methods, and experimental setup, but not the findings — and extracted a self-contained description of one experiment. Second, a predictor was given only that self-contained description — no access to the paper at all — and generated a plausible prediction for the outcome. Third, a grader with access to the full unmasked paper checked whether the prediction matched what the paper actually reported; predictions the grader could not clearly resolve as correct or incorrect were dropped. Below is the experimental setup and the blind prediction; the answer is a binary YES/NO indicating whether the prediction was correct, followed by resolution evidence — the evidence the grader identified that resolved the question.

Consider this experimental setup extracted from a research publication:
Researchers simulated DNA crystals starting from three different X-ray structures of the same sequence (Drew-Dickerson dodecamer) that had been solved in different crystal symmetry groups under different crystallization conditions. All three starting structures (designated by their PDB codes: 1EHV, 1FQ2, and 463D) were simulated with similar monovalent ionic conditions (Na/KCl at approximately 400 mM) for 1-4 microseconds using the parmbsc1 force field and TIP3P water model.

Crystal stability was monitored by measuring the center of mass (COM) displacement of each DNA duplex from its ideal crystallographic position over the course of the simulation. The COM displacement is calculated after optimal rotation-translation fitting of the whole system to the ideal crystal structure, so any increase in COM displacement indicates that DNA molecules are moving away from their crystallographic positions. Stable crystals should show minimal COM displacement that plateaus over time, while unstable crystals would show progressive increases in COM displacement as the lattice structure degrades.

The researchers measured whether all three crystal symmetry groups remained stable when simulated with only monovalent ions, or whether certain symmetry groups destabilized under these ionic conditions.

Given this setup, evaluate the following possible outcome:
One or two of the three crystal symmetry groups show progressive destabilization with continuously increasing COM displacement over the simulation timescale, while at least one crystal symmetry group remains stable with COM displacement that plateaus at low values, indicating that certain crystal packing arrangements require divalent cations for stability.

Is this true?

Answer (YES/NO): YES